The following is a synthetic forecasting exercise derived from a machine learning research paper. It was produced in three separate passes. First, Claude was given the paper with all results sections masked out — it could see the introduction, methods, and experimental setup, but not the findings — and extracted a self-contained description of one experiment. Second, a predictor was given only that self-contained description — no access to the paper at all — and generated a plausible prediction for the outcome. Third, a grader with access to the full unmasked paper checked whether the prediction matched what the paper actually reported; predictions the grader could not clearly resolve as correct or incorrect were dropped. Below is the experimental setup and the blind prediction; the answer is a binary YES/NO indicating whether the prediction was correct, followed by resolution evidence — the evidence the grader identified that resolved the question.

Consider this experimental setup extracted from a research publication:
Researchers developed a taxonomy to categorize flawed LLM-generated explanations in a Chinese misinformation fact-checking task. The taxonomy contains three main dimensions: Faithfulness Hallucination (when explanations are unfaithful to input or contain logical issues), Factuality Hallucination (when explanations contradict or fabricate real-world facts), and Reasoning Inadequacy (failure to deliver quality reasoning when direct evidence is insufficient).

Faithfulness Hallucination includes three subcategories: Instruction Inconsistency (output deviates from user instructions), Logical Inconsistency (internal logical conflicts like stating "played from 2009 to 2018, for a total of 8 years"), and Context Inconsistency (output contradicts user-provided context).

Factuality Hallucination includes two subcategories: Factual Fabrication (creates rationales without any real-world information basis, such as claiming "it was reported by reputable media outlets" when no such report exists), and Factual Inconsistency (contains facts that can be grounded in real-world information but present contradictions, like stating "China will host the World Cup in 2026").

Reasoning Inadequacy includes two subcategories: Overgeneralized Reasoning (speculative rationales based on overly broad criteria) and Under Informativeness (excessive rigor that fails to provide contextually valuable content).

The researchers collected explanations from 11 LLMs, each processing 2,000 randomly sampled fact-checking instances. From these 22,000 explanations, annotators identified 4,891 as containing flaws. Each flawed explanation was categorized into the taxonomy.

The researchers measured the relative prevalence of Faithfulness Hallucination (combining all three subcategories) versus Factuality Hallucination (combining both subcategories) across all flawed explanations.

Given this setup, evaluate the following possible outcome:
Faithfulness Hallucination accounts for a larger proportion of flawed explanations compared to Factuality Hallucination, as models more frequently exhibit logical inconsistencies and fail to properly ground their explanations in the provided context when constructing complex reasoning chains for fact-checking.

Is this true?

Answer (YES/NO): NO